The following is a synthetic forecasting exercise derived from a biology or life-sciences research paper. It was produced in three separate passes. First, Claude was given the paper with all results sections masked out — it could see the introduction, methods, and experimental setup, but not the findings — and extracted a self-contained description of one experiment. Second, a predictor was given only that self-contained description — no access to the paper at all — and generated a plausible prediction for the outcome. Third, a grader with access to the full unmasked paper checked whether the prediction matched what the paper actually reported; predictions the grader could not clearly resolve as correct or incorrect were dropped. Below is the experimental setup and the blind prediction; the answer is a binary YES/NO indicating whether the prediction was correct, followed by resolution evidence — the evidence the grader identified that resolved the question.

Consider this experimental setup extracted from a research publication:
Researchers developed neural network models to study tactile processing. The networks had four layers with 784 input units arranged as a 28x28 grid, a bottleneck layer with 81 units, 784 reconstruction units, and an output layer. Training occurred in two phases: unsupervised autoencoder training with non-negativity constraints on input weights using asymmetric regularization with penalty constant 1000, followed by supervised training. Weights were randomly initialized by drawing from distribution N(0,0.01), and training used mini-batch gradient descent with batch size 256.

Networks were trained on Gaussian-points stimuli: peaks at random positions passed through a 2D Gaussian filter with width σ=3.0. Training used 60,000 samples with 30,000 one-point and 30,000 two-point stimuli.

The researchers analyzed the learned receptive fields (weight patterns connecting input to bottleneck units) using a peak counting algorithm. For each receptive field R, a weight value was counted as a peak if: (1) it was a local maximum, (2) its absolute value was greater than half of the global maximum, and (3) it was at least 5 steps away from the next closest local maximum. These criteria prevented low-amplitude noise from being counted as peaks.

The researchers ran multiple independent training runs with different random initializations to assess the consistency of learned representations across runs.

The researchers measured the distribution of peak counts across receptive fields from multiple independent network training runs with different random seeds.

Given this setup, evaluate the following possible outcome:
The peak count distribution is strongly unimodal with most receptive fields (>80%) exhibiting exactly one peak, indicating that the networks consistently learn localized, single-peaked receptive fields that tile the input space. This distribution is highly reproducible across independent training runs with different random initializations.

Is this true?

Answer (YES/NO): NO